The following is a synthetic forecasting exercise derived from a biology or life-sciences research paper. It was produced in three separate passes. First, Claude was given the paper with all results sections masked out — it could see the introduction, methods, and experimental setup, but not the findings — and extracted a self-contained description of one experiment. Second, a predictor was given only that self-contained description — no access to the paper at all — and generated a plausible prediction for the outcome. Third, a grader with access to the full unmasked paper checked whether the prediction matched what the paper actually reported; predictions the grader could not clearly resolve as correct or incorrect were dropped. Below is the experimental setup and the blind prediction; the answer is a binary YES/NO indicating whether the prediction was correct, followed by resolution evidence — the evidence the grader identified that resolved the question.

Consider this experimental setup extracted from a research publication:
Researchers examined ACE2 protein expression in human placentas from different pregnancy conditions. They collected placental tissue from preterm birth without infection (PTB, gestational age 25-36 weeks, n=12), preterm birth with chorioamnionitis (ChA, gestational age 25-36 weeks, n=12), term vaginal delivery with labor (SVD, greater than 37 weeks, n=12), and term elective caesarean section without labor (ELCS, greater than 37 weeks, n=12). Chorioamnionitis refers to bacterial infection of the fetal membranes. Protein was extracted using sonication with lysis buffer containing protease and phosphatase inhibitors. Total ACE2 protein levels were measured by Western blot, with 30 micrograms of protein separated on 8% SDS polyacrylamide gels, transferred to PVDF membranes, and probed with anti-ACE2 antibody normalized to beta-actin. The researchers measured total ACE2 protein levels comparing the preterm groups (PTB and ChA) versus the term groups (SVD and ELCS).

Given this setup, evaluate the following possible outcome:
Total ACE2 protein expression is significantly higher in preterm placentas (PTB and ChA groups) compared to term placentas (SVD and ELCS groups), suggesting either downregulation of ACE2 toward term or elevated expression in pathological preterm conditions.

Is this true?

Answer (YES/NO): YES